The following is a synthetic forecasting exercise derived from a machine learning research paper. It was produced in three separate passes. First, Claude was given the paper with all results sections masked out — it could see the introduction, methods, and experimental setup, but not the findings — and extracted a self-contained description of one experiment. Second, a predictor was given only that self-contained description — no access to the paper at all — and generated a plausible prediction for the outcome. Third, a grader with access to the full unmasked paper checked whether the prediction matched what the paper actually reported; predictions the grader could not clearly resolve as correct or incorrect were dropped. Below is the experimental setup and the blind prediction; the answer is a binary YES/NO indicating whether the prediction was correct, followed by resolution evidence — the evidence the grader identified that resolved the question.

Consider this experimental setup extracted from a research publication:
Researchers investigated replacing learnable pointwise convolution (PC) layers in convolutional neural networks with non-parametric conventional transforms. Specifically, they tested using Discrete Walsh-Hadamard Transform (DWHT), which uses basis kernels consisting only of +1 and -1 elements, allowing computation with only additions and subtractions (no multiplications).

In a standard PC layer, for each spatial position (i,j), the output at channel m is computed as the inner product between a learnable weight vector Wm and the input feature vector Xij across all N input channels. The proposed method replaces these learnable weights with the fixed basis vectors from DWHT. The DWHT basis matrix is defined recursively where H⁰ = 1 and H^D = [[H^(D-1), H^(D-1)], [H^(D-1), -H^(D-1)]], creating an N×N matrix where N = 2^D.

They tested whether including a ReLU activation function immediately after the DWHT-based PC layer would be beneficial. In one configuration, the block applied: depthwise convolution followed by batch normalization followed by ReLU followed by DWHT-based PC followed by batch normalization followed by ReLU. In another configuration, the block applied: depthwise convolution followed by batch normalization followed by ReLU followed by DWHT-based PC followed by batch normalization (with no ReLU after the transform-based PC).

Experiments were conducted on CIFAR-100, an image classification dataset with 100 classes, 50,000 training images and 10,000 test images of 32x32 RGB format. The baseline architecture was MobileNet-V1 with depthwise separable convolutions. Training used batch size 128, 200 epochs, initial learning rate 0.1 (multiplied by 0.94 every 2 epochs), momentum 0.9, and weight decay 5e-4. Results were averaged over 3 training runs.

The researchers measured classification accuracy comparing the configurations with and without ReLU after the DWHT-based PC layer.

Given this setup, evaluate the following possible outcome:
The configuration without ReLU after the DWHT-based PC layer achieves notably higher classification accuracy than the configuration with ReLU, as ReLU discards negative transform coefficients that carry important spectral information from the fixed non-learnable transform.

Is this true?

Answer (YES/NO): YES